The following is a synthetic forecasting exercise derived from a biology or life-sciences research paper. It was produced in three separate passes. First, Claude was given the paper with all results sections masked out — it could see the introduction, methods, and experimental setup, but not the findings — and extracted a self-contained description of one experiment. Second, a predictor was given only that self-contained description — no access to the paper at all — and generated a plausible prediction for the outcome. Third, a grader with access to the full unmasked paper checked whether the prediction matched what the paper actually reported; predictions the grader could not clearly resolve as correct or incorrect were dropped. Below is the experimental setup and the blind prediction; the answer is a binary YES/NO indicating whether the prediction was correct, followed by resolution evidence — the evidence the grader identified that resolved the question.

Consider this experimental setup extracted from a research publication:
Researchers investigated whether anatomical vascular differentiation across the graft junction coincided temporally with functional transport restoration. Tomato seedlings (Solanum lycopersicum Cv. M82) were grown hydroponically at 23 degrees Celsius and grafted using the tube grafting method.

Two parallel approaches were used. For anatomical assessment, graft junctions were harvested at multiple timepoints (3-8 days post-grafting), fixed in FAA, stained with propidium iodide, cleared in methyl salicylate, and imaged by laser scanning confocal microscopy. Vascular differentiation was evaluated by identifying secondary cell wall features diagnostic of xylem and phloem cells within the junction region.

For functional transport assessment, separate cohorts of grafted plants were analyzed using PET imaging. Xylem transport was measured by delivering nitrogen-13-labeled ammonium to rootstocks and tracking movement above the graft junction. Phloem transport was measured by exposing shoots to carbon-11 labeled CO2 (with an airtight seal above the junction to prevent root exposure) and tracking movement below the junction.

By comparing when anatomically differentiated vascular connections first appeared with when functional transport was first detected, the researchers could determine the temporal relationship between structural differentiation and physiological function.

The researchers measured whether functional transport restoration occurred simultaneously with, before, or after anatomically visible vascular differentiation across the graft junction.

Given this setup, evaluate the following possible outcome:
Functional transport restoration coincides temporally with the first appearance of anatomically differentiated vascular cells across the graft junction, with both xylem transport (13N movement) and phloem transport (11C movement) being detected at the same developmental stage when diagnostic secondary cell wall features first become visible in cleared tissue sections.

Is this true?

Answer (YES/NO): NO